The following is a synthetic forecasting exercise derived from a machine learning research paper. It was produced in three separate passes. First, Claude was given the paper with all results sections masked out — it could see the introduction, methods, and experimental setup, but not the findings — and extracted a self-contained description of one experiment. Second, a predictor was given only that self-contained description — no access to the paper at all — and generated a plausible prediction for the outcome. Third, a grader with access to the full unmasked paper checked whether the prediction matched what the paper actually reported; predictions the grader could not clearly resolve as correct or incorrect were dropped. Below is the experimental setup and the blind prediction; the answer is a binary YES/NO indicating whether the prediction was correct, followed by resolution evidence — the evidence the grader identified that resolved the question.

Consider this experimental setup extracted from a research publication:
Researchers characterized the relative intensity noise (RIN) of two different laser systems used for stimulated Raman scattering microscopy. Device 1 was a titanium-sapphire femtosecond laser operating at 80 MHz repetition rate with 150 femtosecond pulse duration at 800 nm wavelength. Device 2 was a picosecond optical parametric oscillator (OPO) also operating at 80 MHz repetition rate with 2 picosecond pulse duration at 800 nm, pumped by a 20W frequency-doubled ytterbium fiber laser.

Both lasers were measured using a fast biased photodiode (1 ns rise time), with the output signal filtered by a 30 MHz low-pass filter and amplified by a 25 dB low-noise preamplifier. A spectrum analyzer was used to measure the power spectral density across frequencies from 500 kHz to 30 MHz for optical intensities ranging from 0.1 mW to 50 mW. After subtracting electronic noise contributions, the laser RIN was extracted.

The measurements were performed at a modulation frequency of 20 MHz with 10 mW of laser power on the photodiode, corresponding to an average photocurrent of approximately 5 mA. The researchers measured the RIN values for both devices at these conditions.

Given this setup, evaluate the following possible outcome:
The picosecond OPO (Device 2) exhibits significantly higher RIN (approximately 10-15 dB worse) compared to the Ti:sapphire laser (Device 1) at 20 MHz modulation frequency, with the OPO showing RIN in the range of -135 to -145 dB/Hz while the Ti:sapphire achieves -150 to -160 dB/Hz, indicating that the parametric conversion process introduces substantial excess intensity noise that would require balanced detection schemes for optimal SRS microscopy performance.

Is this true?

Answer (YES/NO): NO